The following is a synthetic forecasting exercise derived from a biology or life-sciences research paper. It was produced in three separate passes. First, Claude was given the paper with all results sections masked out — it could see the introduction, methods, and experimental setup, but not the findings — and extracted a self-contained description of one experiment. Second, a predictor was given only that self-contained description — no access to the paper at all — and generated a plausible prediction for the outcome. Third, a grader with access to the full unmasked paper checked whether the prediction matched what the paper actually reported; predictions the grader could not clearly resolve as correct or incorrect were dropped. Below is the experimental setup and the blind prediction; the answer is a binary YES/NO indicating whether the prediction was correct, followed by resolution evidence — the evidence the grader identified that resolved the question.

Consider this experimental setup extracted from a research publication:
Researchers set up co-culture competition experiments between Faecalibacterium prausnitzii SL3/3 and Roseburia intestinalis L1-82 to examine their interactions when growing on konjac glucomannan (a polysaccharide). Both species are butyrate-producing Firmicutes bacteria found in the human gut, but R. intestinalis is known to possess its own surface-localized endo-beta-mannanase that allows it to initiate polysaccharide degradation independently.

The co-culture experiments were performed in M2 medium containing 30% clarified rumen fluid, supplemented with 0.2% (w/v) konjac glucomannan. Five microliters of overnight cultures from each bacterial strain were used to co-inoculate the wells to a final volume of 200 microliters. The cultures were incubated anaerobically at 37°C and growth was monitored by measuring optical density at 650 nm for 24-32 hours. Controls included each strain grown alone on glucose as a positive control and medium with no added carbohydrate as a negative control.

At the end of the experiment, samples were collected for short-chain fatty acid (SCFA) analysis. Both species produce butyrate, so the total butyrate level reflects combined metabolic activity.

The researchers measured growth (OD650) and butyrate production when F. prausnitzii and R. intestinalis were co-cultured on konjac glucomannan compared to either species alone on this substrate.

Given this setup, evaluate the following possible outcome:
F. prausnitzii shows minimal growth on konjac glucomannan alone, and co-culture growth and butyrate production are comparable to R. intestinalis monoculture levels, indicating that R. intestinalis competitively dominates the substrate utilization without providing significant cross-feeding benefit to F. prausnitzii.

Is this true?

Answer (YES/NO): YES